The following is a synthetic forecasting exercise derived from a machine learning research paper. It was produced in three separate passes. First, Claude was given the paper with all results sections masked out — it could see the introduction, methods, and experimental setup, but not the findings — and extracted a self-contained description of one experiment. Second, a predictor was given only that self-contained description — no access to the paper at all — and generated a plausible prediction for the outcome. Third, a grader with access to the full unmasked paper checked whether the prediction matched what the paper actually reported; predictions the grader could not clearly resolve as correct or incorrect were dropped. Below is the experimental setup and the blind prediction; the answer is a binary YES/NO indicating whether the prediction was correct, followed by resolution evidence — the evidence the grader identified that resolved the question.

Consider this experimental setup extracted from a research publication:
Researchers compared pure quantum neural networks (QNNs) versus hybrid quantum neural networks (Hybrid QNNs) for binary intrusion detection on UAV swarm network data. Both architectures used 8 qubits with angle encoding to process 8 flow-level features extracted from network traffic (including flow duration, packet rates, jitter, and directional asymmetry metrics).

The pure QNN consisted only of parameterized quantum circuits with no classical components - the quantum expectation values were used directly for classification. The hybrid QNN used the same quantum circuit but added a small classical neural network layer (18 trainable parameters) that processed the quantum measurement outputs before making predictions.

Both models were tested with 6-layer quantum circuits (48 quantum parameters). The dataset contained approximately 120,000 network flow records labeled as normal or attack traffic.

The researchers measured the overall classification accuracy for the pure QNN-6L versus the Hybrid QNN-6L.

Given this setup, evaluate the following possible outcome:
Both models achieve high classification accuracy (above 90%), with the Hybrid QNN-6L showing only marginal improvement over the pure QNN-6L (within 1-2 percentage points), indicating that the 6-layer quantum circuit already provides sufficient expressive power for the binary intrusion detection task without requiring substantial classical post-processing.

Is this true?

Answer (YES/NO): NO